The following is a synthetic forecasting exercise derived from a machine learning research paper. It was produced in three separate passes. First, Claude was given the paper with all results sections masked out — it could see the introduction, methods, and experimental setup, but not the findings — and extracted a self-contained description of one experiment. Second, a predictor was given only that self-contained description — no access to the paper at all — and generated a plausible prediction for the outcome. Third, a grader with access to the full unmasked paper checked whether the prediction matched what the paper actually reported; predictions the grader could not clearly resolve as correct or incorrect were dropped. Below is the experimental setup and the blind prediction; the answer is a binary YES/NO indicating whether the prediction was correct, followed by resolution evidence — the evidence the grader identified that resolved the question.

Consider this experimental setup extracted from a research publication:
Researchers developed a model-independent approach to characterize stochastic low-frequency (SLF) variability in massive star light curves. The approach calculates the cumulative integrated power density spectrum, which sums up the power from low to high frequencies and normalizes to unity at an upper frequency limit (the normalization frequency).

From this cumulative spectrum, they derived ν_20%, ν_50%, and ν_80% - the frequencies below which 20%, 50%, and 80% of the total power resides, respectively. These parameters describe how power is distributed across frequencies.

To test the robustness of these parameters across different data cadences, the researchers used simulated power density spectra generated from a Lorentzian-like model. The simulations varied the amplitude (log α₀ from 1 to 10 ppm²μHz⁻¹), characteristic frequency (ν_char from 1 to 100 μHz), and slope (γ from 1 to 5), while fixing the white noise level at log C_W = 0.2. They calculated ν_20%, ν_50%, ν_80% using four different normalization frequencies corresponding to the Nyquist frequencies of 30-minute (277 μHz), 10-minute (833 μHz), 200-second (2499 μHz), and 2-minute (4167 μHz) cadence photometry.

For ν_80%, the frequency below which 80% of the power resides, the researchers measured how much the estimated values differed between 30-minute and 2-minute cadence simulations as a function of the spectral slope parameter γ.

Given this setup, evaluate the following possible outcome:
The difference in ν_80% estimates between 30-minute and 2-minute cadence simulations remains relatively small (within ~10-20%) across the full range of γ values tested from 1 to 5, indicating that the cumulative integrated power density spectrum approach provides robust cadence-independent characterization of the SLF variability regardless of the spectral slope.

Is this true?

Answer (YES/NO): NO